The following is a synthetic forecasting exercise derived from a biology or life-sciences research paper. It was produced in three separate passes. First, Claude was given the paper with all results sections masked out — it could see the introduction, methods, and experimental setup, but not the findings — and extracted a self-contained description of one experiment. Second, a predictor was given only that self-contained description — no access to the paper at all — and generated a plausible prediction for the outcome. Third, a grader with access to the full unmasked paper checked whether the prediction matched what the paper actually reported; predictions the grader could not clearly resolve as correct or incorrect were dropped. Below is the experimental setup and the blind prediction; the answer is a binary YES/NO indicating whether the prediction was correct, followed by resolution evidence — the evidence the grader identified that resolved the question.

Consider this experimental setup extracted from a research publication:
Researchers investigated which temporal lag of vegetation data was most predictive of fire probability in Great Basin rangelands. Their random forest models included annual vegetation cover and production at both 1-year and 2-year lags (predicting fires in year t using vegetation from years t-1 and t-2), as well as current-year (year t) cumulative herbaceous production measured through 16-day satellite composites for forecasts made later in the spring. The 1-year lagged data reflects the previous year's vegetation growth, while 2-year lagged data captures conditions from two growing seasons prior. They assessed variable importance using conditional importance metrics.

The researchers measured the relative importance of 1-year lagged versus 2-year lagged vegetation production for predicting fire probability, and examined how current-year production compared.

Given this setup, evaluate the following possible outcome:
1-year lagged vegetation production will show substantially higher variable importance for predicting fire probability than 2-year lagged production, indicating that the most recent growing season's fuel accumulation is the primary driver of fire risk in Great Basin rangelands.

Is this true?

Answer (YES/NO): YES